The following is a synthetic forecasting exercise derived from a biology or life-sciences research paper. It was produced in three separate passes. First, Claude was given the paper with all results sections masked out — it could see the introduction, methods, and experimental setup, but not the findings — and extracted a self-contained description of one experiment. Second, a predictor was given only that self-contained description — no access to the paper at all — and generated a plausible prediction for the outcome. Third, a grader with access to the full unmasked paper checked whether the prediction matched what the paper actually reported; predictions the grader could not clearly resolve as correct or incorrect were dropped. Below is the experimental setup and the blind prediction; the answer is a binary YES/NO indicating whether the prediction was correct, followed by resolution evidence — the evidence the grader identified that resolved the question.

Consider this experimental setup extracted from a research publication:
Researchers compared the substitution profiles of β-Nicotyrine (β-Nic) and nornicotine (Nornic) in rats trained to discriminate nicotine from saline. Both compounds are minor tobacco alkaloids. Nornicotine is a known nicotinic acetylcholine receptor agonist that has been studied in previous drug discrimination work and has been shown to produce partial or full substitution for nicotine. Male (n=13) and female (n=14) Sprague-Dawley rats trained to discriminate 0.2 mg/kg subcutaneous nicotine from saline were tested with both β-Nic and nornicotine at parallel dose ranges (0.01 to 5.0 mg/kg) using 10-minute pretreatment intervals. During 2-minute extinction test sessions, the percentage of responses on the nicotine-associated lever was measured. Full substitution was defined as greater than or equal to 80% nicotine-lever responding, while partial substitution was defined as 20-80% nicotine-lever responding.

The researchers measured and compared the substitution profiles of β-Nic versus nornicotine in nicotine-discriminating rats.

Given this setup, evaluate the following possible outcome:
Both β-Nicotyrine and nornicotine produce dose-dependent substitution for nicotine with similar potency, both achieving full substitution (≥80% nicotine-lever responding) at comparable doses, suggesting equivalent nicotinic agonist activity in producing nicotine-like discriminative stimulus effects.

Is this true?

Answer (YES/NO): NO